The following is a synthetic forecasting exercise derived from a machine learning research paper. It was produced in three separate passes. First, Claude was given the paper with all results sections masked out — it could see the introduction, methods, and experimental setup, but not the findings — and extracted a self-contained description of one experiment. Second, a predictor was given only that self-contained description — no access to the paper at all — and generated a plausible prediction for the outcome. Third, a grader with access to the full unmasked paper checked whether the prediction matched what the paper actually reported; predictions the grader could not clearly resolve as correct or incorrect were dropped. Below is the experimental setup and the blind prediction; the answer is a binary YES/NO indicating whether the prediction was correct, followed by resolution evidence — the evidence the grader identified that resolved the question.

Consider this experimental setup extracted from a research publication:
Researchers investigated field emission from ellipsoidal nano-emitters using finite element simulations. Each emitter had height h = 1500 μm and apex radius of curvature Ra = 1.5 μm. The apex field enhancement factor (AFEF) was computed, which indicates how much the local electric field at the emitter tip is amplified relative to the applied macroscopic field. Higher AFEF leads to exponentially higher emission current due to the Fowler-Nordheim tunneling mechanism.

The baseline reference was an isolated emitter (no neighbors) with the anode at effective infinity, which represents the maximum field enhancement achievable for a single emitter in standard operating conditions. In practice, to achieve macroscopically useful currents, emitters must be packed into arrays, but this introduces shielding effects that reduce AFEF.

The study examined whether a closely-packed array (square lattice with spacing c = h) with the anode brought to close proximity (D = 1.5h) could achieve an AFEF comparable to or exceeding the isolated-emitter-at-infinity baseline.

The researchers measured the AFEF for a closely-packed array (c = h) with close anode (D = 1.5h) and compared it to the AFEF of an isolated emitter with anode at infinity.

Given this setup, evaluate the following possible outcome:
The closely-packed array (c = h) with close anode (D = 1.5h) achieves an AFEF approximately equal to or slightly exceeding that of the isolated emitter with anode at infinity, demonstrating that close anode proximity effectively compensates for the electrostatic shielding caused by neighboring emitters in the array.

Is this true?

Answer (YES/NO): NO